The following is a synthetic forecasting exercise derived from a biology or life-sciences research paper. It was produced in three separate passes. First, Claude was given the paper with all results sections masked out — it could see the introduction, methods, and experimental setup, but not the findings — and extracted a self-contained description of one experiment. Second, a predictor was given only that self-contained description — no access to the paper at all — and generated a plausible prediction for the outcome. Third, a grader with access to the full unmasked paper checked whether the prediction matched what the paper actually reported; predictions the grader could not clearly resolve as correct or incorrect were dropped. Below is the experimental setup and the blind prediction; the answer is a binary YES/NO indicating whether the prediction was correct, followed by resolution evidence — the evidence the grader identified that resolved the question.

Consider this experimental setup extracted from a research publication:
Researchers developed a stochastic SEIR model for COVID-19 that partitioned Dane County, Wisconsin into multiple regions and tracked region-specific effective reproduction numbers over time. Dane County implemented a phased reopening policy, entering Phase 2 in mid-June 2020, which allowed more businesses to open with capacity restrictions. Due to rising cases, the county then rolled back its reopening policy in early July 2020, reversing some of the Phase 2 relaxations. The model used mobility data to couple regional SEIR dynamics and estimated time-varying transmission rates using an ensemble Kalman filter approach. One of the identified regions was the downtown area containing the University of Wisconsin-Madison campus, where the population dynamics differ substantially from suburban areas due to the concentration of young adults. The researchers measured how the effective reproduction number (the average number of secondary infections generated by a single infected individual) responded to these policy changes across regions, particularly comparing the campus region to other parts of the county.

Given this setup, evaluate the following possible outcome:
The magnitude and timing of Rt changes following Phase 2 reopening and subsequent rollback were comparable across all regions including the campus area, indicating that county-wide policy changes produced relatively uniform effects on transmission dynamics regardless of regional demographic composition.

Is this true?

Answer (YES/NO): NO